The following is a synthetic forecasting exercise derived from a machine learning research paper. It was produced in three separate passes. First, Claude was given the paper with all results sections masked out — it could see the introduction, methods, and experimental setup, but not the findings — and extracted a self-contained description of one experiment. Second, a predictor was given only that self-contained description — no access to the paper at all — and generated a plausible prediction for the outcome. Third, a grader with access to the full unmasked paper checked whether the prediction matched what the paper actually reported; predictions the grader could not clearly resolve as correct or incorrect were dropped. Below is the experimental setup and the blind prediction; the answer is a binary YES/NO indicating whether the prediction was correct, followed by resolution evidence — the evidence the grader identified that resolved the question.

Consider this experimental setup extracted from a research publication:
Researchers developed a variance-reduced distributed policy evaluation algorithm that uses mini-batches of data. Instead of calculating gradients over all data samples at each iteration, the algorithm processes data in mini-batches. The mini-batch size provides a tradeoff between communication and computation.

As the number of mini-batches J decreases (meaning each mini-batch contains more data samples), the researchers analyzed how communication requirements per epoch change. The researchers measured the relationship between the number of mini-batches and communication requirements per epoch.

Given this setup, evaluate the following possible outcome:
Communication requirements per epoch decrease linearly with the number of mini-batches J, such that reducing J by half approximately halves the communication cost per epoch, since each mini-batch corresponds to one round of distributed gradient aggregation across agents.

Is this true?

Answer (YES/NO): YES